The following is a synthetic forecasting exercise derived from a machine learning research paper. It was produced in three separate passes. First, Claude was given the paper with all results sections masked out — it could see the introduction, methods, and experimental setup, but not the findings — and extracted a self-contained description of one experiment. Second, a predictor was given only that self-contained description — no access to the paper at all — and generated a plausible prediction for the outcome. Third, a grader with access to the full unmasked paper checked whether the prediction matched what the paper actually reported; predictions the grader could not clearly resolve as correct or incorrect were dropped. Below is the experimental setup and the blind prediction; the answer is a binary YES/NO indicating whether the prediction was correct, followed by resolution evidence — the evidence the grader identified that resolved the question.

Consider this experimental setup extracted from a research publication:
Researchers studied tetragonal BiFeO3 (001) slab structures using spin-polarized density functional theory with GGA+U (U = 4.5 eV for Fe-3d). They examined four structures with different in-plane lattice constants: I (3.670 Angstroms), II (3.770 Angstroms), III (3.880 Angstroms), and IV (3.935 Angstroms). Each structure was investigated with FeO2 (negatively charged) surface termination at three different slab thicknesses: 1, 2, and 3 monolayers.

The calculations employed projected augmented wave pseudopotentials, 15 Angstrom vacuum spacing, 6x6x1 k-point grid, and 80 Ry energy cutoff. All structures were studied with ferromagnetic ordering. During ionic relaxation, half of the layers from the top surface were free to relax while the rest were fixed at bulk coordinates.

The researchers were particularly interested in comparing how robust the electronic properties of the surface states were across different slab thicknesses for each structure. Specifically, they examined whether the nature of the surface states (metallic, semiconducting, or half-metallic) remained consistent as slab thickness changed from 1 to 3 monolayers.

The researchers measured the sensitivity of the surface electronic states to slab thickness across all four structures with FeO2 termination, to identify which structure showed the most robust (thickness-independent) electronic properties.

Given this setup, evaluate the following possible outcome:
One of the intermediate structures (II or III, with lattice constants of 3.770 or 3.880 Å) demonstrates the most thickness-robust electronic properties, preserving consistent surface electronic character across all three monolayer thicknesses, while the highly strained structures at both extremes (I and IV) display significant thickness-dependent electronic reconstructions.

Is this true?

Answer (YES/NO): NO